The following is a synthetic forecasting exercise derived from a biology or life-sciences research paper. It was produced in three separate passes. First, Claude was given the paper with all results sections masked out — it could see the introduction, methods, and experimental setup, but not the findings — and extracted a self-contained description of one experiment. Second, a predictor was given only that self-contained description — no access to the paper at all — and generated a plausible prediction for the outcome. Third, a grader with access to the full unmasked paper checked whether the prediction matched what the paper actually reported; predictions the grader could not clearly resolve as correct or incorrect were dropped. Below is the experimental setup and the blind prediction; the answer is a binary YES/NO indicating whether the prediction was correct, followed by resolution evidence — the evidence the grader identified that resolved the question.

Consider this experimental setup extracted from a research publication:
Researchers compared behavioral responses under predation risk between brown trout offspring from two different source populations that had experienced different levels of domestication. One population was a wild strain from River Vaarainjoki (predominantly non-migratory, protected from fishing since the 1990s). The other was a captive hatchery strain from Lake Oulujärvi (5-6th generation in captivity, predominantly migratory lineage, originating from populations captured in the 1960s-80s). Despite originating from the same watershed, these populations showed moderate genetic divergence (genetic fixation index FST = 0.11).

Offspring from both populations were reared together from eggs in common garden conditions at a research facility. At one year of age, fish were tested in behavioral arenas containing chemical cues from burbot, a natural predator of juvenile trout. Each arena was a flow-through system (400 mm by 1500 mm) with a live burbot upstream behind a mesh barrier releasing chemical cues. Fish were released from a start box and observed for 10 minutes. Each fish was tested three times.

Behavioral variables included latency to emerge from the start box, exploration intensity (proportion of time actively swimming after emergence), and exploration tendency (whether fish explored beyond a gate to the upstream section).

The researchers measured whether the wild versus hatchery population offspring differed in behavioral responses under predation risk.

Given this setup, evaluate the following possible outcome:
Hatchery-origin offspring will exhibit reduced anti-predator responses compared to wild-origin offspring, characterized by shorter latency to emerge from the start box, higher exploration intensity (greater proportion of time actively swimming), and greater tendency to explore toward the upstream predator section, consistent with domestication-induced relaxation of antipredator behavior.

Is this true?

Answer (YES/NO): NO